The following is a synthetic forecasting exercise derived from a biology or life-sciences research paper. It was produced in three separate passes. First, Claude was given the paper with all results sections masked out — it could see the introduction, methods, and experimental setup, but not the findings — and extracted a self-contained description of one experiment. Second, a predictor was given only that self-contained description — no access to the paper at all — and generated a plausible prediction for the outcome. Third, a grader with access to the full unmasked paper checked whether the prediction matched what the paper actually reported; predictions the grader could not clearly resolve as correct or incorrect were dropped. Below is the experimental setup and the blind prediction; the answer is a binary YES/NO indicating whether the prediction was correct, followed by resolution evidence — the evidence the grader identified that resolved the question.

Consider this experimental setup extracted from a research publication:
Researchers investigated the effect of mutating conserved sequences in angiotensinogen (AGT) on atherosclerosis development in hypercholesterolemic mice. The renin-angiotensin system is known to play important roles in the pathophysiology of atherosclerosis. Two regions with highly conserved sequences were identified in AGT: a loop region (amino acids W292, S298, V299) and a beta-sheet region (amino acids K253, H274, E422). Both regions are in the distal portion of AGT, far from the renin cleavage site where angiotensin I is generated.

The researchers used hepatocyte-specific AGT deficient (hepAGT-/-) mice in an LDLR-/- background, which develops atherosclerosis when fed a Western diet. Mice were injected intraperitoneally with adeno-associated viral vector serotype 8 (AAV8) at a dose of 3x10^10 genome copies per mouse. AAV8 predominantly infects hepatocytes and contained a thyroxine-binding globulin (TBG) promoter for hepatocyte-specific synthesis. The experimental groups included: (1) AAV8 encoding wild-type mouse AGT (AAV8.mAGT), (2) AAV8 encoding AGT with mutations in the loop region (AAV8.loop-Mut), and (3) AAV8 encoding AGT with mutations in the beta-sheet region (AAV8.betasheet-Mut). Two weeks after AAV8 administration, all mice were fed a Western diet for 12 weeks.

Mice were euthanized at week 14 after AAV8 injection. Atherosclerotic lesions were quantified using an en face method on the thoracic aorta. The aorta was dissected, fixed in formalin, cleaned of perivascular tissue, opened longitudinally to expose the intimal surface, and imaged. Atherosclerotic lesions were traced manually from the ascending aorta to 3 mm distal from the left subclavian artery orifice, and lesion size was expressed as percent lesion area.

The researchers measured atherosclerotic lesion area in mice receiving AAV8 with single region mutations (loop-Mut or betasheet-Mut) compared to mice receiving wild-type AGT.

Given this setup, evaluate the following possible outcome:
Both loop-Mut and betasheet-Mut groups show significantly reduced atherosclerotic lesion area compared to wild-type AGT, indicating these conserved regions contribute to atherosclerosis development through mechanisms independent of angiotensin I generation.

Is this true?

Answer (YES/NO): NO